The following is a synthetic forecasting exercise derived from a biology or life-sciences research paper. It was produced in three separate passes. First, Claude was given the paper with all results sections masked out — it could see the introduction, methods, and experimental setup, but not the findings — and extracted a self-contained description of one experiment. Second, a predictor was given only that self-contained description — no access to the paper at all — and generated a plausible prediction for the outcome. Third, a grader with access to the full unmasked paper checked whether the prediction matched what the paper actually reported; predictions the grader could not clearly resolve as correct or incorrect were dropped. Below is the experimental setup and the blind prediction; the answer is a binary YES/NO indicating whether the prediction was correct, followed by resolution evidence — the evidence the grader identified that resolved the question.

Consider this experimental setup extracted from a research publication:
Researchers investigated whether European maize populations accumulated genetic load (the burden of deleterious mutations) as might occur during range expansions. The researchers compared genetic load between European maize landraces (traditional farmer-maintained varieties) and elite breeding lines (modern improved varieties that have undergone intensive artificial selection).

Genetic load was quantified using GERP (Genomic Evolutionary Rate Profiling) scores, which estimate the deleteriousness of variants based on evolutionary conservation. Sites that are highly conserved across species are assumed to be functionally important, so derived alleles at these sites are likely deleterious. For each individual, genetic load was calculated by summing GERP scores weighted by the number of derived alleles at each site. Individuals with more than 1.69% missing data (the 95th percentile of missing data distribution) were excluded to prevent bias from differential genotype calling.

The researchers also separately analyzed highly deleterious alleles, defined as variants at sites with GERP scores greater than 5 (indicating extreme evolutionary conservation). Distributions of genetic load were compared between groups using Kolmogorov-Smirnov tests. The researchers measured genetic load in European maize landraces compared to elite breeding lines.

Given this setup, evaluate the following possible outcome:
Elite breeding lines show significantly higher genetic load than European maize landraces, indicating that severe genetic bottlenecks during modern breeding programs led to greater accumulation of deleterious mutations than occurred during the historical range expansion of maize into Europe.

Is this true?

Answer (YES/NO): YES